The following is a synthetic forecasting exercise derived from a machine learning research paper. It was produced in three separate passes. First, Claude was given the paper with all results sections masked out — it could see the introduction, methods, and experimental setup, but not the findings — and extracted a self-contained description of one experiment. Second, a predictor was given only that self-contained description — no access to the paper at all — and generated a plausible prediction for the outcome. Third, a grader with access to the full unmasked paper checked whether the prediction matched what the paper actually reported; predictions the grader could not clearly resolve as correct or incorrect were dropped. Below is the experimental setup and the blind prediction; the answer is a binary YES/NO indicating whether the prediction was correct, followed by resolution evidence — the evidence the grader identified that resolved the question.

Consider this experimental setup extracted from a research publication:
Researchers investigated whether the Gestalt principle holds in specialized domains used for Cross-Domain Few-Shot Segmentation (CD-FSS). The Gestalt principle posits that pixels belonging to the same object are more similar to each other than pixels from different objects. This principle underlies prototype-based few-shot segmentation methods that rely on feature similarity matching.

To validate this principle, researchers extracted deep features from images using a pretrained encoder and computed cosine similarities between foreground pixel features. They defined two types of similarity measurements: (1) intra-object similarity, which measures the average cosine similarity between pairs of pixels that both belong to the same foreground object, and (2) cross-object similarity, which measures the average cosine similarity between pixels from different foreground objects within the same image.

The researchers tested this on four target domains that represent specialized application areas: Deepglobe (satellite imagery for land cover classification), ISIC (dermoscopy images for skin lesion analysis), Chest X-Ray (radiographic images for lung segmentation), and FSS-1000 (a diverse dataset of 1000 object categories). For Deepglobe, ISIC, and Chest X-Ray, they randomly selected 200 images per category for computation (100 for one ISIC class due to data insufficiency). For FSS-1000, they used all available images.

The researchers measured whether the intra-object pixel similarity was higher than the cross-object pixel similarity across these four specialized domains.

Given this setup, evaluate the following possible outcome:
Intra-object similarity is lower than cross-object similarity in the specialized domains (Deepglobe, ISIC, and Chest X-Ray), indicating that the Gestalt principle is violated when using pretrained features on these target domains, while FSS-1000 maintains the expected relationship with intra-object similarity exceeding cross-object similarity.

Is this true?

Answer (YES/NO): NO